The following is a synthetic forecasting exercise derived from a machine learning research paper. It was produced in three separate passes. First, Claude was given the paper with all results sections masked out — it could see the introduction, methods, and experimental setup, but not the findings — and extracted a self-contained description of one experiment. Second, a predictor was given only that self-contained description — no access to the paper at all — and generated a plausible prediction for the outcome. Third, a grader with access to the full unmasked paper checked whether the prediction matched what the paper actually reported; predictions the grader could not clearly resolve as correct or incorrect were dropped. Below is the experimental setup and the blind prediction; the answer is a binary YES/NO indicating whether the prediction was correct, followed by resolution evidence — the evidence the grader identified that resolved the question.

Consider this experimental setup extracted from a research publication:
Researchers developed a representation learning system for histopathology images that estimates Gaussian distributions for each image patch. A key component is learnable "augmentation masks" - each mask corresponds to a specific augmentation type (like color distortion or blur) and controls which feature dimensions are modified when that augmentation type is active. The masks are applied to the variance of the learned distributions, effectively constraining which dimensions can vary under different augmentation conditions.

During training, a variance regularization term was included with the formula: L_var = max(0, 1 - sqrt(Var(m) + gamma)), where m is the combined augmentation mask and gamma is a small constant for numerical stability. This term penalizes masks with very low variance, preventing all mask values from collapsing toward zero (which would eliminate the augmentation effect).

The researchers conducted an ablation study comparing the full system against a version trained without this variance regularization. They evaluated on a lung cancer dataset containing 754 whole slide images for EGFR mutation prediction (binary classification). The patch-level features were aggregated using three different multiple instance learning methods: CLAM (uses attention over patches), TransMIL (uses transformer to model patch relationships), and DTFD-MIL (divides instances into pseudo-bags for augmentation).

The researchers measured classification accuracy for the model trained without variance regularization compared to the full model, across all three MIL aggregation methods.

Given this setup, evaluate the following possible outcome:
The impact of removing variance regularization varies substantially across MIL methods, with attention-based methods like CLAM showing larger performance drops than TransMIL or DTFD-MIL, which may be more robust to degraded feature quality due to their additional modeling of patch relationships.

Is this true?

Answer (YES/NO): NO